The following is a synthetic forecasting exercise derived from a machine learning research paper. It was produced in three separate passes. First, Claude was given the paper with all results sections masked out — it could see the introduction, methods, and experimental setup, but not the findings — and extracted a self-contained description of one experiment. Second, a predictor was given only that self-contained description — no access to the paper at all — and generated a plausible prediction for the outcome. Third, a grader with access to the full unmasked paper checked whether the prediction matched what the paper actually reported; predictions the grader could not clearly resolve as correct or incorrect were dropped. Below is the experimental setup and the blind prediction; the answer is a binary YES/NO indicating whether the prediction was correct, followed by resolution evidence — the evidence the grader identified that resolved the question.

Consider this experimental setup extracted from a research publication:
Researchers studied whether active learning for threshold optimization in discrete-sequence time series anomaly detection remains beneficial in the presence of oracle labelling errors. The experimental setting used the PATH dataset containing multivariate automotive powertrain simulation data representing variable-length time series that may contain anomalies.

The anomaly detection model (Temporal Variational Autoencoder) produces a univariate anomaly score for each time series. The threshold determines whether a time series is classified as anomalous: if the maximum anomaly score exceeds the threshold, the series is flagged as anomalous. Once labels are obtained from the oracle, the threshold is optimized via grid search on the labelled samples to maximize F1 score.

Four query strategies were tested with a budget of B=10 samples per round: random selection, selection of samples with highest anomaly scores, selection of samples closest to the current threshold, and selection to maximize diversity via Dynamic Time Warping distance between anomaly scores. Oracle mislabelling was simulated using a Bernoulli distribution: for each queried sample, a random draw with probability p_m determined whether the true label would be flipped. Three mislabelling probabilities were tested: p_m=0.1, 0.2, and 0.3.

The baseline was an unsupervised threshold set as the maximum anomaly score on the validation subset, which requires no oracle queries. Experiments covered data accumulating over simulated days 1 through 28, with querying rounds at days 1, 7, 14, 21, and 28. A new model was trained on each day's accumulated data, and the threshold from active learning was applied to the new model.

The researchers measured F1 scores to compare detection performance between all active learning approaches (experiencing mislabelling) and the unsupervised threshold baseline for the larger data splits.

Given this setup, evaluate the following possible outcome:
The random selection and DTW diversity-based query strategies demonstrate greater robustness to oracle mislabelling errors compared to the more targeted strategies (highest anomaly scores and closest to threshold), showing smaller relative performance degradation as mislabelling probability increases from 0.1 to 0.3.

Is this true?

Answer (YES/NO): NO